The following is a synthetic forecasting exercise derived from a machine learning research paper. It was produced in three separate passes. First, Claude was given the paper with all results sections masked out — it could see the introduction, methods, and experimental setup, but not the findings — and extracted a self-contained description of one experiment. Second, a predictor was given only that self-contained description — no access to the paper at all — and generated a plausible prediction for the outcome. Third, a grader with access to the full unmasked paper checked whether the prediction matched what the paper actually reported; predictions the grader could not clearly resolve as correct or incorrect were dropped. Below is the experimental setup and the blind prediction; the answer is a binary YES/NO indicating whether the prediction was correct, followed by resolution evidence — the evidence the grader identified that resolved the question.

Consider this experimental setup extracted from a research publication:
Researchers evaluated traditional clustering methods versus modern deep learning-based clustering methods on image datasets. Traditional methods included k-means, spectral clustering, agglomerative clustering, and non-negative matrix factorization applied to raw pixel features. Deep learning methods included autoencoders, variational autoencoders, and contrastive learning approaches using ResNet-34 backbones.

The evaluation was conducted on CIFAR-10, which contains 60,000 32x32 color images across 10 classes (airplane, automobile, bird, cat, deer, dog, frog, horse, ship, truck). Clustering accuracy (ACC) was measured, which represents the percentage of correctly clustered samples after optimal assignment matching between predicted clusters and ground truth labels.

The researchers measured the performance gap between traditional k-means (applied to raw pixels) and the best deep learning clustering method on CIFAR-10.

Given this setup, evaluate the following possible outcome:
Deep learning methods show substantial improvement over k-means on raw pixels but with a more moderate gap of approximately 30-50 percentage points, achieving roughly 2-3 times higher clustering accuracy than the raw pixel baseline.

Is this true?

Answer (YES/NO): NO